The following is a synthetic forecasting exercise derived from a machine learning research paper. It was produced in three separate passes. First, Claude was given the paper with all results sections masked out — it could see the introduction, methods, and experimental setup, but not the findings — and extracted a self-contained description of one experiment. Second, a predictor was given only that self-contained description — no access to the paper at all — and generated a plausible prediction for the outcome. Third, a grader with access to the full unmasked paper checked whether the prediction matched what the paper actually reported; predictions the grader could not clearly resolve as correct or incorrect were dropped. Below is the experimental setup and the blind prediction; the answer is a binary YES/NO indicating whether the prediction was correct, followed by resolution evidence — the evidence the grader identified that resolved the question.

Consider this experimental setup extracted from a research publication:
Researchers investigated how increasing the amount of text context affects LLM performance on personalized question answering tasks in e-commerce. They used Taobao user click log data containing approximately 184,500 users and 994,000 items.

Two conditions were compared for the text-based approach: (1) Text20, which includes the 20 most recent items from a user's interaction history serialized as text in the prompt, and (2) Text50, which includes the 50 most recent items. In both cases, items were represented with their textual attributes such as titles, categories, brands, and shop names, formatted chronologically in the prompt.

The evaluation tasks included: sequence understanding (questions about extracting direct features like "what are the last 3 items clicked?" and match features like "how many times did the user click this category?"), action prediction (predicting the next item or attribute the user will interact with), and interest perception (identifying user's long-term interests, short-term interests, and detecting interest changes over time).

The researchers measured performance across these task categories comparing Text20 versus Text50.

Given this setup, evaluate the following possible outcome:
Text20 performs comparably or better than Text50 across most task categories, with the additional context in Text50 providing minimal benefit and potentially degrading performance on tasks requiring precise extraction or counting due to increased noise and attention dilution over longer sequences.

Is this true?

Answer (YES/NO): NO